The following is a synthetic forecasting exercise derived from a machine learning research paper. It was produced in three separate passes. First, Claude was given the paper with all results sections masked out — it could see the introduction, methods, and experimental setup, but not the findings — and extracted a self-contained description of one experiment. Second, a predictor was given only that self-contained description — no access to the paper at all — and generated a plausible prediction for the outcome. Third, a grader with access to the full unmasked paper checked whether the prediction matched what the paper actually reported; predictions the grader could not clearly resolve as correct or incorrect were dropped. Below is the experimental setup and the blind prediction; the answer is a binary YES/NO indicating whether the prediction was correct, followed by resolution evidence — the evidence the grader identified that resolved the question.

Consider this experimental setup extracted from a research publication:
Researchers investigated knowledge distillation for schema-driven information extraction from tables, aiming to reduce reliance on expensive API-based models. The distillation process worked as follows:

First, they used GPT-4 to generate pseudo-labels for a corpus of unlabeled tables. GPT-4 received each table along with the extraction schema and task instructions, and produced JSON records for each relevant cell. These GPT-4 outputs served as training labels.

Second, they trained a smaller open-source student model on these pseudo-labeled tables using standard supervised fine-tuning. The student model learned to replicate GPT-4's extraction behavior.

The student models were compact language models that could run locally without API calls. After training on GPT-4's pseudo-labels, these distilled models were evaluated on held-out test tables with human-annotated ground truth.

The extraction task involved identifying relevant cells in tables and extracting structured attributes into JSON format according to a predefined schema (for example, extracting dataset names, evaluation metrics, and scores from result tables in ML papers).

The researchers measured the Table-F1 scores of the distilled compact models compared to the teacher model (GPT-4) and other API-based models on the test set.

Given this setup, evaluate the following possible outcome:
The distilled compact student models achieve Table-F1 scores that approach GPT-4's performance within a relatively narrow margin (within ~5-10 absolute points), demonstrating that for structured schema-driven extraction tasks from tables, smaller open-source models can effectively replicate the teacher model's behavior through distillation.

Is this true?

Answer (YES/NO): YES